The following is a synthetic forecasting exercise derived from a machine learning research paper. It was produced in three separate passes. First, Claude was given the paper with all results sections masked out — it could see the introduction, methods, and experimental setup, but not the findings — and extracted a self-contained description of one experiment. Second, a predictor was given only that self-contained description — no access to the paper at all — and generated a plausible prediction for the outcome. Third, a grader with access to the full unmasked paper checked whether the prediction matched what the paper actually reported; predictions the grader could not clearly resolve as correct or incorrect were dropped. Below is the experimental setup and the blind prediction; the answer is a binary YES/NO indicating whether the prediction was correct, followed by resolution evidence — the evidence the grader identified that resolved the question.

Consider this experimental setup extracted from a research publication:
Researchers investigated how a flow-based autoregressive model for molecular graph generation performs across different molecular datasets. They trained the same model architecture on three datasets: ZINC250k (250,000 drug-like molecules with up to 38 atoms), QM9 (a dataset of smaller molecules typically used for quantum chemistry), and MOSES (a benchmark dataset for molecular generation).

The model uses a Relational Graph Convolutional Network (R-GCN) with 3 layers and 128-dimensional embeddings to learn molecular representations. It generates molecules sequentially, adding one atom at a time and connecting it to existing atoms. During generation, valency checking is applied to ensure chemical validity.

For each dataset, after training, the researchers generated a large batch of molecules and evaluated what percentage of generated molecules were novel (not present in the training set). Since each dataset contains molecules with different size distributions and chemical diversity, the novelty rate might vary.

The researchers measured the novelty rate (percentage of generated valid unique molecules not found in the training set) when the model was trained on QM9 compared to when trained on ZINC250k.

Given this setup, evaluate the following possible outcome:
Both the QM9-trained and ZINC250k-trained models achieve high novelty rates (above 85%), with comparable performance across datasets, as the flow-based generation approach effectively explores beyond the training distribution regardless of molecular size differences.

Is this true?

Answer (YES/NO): NO